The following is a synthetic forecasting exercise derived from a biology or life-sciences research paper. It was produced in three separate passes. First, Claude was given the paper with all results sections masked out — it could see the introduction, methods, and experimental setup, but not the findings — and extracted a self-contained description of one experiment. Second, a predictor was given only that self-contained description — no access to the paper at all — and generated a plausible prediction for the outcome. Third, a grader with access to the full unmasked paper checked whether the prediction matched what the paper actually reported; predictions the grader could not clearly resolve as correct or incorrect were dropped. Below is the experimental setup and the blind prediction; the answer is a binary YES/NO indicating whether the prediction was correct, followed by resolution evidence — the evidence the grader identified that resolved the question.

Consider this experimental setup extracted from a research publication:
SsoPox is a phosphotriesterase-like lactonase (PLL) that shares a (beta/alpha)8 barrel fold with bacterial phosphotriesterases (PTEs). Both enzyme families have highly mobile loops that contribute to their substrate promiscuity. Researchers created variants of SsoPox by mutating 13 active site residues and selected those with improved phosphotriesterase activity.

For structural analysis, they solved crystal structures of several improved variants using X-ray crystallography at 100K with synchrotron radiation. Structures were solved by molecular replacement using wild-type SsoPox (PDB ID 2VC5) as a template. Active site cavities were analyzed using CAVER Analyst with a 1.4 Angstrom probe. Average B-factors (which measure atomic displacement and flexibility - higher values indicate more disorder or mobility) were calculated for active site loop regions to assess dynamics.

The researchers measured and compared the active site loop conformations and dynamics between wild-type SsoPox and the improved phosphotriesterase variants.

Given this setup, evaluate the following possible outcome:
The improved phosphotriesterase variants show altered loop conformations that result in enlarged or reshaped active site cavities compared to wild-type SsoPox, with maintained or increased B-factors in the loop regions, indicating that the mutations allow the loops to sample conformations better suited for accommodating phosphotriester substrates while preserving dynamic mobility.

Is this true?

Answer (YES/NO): NO